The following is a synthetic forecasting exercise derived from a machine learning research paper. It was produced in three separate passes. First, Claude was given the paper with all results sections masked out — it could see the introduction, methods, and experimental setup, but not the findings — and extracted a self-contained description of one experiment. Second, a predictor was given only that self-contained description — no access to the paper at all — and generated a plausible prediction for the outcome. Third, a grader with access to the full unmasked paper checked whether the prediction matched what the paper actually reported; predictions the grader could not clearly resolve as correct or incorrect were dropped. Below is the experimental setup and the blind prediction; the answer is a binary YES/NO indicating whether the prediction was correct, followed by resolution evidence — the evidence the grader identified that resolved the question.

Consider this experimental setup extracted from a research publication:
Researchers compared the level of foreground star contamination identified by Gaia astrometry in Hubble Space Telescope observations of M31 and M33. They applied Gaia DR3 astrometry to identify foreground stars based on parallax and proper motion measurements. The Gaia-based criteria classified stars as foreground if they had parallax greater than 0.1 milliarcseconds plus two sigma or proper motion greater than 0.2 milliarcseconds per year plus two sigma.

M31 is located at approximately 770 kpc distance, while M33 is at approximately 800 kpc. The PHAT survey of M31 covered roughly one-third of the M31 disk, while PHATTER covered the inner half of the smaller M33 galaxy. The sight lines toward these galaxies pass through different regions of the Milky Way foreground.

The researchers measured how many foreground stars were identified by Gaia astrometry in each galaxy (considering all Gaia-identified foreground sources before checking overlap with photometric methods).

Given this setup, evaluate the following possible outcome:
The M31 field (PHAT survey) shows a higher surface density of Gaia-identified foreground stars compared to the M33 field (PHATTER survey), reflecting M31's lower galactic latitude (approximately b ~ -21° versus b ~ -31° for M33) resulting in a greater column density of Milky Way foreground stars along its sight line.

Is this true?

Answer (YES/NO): YES